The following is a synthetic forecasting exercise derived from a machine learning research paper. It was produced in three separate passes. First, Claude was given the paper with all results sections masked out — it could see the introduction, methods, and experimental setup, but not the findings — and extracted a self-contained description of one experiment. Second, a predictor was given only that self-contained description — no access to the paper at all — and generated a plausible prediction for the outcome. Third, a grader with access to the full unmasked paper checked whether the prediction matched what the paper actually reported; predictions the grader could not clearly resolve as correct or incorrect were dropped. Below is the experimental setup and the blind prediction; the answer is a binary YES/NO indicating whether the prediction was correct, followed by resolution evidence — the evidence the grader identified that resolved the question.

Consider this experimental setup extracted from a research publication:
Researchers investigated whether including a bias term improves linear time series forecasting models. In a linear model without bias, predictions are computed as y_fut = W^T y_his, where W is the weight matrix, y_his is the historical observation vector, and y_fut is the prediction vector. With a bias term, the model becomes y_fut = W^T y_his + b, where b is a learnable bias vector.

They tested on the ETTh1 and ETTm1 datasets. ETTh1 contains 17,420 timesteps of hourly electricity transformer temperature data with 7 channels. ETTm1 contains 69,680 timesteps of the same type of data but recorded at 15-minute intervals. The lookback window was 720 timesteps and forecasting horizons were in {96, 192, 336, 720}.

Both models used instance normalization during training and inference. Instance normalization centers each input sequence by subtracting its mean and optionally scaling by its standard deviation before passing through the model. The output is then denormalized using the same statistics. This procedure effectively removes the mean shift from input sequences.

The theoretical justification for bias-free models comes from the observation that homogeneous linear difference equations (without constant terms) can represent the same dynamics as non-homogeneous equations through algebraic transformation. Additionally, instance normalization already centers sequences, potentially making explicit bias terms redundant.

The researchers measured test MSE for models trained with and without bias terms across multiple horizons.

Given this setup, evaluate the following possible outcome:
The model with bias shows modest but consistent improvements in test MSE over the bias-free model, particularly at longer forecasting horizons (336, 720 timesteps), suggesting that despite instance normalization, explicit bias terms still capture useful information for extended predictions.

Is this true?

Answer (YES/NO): NO